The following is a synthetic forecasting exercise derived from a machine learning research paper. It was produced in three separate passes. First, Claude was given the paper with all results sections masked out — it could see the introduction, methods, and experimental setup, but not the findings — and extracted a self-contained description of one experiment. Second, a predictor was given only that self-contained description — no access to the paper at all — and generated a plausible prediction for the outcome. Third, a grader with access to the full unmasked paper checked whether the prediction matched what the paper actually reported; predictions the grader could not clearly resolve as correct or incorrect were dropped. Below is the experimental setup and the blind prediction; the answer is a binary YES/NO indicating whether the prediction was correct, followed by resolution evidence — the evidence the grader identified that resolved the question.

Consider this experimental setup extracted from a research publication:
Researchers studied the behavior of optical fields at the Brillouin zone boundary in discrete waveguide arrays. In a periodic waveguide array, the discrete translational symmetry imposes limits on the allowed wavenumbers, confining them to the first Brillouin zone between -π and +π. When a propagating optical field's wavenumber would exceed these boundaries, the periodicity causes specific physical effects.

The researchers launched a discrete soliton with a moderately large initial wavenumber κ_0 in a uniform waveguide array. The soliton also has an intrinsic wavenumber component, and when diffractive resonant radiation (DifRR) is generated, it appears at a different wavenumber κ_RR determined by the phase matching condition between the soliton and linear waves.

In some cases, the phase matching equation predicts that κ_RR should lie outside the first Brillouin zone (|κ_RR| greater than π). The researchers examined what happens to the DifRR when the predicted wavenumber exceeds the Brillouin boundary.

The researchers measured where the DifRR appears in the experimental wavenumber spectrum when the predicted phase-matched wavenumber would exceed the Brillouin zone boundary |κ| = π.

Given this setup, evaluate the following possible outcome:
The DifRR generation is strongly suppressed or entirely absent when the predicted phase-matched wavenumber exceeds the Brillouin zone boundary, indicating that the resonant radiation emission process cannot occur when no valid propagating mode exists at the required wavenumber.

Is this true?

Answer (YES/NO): NO